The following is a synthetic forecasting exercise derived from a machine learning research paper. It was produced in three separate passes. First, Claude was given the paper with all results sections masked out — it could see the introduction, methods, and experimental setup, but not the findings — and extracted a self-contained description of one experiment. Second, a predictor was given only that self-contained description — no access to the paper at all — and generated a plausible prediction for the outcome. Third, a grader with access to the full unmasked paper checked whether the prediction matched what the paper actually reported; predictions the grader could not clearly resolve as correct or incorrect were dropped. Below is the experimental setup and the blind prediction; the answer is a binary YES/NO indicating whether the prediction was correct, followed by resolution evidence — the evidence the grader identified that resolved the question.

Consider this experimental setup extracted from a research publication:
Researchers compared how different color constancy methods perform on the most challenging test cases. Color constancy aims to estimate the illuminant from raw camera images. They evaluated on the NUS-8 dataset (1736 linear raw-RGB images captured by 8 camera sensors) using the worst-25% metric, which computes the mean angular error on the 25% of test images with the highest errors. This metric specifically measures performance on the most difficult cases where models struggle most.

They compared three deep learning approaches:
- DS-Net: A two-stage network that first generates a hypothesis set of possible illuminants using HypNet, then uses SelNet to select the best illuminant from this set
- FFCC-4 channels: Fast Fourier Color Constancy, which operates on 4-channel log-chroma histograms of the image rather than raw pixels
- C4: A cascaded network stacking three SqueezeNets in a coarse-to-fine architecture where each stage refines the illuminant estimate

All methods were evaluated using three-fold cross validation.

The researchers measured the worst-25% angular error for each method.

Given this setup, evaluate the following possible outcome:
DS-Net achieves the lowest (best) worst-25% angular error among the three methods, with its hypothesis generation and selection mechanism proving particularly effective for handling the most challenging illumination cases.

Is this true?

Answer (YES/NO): NO